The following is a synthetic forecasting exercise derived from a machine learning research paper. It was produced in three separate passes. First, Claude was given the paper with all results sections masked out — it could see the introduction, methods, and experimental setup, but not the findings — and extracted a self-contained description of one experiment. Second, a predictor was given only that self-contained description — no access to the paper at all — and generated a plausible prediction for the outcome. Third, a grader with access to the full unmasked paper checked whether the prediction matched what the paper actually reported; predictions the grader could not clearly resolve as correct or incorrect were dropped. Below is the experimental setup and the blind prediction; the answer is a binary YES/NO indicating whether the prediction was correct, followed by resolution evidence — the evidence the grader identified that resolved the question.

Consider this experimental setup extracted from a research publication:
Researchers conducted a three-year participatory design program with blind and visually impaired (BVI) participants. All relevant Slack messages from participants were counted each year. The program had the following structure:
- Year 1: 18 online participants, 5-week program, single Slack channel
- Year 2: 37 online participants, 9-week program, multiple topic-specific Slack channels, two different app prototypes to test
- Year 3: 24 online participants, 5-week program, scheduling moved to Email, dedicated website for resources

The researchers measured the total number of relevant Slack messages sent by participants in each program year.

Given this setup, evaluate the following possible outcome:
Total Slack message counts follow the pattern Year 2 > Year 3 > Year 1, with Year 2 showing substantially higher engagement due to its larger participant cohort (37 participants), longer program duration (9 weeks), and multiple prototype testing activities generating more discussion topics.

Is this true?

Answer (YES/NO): NO